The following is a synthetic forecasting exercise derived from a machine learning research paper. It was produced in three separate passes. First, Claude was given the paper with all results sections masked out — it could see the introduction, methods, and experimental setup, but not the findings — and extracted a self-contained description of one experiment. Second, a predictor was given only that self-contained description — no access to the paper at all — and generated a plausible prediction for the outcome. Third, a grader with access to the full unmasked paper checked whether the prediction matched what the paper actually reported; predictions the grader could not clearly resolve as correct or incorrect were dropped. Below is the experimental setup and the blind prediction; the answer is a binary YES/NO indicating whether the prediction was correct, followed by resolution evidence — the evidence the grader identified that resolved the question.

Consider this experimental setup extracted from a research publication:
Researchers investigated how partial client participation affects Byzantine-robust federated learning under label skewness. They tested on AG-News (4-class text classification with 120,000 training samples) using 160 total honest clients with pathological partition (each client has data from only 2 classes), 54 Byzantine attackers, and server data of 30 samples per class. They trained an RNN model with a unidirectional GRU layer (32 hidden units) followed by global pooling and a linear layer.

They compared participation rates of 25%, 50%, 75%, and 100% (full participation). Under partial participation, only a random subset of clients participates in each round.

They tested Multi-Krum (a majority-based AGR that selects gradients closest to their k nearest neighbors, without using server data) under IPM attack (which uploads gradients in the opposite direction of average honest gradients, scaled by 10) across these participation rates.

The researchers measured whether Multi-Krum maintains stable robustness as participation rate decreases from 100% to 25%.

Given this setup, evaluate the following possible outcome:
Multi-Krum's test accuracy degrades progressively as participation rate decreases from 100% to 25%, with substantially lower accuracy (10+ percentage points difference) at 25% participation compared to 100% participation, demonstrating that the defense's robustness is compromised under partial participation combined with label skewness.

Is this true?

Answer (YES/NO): NO